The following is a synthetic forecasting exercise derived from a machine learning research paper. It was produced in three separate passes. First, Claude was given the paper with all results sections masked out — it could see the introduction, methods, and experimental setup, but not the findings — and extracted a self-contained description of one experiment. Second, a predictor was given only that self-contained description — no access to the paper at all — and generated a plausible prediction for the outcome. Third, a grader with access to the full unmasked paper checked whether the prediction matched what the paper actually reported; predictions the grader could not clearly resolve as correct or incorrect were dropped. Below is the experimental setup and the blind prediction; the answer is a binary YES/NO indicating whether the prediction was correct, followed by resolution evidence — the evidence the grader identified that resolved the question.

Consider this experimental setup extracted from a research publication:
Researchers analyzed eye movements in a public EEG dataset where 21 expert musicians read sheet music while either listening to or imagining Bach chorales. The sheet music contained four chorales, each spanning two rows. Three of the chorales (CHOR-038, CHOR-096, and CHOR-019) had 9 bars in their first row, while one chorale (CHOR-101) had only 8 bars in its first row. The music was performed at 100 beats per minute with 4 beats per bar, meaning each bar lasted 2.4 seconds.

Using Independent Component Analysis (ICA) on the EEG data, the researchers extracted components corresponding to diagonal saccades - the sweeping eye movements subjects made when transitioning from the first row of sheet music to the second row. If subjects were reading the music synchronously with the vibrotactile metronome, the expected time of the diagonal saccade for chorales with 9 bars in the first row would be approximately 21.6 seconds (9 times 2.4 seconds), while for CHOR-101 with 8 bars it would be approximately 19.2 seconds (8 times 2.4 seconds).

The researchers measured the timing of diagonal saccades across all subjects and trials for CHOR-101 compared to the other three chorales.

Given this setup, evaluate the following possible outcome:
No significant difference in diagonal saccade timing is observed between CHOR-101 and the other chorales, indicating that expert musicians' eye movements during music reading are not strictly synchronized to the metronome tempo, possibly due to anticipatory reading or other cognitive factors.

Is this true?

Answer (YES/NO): NO